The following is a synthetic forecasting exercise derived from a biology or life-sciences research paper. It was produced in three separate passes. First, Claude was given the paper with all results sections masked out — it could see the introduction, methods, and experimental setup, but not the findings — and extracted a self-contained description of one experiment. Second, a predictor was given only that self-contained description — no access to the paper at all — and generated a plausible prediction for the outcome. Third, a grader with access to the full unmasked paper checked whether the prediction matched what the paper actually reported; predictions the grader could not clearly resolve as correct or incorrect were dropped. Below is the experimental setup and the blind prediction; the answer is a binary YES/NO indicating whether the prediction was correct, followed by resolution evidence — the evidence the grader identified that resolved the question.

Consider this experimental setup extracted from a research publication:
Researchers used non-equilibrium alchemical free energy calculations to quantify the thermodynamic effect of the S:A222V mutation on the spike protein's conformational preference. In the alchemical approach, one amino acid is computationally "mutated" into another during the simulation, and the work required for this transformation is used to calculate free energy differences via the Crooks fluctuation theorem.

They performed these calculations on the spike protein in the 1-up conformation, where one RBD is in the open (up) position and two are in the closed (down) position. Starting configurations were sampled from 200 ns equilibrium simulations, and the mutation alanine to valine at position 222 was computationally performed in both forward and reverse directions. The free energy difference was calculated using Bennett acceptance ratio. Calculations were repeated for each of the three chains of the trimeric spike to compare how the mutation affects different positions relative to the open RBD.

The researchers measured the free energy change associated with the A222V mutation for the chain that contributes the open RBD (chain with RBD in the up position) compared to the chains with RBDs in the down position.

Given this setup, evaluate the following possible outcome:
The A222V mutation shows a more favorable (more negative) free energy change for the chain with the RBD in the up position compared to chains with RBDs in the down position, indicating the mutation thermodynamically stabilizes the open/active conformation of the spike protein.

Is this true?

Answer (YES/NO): NO